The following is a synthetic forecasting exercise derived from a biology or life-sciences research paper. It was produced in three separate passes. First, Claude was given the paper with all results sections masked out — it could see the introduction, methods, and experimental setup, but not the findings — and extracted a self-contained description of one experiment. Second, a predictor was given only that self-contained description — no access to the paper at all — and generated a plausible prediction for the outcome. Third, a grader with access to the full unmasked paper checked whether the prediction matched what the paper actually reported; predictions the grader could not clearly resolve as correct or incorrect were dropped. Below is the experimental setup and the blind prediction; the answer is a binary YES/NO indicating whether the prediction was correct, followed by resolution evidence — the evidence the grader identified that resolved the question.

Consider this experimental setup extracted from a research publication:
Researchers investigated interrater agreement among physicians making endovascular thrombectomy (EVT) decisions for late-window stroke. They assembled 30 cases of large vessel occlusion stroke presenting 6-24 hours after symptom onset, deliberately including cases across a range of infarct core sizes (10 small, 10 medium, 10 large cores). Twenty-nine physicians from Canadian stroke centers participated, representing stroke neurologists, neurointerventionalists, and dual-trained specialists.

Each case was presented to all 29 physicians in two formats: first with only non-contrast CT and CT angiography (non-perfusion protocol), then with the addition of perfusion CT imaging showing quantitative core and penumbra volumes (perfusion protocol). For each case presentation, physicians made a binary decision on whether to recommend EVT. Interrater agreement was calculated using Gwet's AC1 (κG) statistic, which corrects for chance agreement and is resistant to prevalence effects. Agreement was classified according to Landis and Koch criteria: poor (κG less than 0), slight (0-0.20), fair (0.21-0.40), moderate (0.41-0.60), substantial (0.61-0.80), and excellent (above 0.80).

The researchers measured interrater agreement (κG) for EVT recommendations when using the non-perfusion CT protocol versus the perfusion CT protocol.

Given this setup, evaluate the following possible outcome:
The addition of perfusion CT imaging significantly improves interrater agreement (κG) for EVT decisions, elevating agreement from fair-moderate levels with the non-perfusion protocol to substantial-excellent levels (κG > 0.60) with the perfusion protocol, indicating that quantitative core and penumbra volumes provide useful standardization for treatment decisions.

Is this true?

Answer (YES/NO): NO